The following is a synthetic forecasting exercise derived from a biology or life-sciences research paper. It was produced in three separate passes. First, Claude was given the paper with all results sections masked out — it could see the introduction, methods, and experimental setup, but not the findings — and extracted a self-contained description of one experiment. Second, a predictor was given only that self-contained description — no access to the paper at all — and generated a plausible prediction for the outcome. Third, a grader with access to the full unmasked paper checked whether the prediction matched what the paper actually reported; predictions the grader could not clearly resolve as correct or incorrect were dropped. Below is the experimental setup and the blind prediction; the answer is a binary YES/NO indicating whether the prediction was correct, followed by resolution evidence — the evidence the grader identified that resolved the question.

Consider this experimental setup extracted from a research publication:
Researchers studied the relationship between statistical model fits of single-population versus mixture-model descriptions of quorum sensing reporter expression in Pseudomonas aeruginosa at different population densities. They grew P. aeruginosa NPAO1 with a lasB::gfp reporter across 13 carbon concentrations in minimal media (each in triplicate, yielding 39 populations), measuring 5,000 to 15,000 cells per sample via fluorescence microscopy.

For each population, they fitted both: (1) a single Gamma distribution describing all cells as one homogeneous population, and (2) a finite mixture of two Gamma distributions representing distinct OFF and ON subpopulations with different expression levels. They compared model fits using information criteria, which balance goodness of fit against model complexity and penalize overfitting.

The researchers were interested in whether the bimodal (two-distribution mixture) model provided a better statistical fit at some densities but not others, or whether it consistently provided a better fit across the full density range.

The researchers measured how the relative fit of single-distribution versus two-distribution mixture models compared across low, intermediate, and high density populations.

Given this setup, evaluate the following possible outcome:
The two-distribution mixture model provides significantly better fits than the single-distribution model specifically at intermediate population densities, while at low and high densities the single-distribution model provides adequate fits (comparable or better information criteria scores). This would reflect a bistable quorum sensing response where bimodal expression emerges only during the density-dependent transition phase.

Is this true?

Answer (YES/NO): NO